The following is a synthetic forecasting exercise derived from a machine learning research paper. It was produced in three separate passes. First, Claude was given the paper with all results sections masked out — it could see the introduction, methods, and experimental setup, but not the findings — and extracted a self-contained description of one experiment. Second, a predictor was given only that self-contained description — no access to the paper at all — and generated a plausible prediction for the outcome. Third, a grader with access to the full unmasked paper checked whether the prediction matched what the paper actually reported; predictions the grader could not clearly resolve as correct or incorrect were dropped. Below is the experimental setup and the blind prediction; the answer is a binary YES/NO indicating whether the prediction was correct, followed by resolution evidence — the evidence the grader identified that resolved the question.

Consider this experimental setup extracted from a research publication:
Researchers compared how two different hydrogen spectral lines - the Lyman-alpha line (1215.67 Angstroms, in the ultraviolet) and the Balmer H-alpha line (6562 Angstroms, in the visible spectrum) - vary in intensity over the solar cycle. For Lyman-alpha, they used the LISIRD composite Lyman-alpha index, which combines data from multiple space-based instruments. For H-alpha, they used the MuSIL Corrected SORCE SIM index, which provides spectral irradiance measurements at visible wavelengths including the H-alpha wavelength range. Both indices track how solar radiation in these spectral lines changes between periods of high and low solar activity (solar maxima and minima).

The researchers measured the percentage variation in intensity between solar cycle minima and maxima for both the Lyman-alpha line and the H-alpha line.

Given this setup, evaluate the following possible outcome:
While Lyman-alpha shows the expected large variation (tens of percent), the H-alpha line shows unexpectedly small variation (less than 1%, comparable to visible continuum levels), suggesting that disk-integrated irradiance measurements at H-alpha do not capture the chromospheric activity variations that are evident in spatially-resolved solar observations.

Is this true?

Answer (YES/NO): NO